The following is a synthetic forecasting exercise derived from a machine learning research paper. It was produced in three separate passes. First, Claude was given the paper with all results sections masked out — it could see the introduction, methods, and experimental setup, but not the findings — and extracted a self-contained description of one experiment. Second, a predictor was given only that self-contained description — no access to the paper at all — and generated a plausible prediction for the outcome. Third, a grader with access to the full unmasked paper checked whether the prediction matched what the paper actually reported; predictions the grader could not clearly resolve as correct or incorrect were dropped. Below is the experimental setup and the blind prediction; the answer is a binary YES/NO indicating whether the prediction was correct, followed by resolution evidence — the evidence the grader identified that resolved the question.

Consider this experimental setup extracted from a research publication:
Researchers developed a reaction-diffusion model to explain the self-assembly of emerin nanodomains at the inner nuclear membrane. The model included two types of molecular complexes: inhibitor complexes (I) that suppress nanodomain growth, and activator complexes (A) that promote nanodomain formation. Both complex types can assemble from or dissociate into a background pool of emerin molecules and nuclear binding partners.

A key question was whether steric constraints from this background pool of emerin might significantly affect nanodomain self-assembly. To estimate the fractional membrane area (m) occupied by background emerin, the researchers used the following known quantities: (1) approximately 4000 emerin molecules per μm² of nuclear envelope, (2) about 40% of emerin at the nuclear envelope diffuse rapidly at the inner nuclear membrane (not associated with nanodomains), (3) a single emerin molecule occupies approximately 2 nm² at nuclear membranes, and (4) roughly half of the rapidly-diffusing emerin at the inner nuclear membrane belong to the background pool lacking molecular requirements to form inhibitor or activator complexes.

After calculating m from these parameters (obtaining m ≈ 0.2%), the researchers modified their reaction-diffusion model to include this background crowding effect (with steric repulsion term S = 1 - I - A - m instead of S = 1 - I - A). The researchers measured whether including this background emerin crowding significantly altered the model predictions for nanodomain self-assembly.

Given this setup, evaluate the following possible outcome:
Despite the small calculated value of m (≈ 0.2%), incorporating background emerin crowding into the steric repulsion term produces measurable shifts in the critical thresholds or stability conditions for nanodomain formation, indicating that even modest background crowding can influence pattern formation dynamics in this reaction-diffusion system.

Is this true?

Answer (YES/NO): NO